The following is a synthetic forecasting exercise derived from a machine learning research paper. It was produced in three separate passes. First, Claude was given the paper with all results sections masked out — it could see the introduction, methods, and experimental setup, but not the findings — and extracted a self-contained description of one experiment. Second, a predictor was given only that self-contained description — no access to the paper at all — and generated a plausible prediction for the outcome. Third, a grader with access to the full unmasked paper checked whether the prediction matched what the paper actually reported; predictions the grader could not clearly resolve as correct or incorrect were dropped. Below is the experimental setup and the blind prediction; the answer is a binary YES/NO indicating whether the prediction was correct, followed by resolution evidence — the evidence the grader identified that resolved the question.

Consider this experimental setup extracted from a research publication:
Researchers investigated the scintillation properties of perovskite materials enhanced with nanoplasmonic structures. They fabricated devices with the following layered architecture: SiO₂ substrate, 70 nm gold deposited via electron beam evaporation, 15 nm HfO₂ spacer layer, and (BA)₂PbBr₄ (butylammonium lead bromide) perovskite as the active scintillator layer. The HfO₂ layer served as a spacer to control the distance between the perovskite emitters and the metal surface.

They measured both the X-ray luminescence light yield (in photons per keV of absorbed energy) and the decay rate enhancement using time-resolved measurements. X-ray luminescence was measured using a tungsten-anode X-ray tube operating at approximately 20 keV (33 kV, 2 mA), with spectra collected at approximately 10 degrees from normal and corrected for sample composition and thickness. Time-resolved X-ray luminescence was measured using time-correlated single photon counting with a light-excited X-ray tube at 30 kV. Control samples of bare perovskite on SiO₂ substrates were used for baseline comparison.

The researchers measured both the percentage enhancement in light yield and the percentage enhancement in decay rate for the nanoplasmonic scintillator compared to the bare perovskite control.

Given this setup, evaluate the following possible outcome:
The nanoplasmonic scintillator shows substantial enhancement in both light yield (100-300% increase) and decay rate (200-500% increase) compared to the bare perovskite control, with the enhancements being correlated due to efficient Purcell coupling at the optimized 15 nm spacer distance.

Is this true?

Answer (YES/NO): NO